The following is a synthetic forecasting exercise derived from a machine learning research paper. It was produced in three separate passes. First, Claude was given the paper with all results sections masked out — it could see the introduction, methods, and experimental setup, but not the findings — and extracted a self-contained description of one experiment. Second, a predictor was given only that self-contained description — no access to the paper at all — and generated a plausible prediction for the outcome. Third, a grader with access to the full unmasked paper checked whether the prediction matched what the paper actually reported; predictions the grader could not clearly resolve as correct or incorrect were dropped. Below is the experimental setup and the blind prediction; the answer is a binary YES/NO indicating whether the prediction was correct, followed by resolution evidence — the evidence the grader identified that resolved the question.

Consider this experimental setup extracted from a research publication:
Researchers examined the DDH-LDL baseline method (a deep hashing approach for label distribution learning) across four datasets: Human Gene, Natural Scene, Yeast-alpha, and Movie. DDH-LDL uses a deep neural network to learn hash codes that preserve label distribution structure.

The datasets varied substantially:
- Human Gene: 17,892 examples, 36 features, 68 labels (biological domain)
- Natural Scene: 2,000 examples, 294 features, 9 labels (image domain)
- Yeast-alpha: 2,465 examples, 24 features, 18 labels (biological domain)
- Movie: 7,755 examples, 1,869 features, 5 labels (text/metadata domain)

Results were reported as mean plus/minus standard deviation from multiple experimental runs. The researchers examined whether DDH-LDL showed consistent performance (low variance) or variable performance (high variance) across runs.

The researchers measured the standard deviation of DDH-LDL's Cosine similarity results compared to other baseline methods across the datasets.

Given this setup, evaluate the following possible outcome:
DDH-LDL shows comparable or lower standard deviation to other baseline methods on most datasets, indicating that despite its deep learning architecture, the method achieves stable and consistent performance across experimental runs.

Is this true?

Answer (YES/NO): NO